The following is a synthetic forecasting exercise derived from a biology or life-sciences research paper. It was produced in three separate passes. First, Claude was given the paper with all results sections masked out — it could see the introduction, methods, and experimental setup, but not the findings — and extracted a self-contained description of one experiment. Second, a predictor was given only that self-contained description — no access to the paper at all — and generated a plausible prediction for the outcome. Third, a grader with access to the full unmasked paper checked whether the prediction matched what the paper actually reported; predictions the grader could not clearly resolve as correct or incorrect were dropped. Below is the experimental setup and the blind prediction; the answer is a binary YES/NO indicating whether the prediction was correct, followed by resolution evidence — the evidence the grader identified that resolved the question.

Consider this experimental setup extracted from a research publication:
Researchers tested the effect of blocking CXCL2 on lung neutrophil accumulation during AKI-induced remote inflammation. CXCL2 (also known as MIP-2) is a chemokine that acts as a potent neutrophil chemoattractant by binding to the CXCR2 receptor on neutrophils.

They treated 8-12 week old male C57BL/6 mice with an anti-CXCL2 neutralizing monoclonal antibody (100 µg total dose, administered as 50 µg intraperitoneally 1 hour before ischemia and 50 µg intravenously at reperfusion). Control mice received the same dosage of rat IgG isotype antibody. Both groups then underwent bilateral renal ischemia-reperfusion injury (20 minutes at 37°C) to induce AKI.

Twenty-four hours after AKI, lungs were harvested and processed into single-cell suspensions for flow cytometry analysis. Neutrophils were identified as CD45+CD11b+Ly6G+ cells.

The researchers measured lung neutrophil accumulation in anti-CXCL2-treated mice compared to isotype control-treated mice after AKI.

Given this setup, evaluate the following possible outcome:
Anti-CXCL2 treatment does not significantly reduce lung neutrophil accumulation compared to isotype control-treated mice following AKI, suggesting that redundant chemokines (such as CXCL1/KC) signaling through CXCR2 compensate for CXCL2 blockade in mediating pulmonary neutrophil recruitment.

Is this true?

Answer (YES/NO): NO